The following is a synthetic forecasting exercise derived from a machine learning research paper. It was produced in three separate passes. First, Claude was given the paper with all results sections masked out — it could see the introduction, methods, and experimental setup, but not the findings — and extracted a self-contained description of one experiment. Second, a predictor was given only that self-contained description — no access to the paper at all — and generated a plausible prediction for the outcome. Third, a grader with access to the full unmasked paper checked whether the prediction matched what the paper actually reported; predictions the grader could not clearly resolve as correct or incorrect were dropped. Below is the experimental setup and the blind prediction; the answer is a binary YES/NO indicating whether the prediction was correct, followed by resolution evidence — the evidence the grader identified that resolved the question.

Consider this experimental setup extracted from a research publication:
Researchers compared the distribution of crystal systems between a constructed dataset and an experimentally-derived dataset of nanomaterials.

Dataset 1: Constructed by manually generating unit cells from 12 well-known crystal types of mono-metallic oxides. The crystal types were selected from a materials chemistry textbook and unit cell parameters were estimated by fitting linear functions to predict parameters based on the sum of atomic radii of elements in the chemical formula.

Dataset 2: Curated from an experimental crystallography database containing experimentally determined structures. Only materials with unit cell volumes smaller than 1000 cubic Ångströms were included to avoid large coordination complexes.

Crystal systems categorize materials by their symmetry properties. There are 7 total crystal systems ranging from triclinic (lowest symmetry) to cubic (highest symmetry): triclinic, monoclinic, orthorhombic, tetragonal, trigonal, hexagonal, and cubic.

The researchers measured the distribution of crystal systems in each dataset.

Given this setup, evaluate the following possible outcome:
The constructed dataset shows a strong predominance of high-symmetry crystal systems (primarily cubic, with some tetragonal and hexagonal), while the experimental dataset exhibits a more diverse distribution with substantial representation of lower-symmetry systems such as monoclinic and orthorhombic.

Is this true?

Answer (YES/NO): YES